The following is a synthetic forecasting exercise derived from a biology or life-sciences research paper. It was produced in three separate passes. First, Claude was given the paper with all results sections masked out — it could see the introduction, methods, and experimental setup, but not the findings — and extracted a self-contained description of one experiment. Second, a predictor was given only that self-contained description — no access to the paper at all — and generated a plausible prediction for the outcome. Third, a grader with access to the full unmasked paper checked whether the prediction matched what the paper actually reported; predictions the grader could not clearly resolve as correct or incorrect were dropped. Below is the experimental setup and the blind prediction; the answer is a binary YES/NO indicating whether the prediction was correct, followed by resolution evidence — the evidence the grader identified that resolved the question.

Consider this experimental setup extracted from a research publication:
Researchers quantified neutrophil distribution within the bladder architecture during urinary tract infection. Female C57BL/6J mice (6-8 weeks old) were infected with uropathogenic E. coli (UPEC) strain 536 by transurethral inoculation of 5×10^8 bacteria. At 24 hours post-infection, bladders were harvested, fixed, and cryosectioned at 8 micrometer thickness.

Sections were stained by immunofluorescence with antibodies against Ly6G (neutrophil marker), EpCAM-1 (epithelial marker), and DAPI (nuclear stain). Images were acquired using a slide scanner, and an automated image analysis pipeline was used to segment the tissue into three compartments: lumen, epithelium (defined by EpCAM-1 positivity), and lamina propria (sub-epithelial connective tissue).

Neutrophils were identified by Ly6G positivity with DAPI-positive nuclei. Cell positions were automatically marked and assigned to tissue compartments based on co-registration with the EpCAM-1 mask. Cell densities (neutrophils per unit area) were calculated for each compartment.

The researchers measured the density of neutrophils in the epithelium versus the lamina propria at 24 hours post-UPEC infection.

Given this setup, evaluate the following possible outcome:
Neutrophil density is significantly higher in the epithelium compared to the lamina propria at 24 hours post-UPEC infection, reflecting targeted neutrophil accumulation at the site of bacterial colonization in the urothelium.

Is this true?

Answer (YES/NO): YES